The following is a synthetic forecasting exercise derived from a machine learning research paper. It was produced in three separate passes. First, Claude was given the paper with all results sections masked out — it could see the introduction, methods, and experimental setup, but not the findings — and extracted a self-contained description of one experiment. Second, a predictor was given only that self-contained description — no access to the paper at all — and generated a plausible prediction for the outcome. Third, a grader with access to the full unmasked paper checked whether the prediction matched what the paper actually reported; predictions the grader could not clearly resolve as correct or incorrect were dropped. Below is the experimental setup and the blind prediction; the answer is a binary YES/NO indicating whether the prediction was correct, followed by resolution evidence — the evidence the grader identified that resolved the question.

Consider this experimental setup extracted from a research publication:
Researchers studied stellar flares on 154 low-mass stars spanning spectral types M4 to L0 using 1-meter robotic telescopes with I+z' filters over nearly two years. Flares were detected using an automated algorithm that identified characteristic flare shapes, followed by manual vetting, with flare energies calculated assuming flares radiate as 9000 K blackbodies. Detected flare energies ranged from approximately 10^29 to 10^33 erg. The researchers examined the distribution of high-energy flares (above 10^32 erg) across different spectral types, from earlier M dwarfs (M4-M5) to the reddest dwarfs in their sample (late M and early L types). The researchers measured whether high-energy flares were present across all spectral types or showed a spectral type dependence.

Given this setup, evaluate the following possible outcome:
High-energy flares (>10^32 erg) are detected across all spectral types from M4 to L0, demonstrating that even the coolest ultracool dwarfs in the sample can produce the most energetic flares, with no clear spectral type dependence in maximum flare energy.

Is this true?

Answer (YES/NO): NO